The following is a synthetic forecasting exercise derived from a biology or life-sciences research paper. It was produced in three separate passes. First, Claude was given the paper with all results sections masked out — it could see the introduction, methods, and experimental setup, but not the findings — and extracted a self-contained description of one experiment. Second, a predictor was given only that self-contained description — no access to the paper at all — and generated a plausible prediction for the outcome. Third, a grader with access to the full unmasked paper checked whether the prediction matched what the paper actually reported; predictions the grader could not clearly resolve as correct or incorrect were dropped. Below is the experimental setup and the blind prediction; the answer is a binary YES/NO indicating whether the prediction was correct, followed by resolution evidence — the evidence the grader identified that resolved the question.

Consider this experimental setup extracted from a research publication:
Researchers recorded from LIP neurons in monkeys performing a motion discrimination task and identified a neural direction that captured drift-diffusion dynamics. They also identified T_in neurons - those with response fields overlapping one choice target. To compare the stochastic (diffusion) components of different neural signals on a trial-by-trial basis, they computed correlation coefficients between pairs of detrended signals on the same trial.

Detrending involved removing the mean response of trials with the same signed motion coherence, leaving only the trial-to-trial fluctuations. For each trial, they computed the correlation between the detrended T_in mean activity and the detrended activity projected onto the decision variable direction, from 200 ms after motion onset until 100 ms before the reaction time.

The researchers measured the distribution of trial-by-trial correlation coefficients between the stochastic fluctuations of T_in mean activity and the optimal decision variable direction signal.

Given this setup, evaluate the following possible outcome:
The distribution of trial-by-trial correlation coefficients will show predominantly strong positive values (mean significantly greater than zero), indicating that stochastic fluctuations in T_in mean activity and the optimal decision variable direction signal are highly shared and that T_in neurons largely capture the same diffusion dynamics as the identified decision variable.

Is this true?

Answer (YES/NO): YES